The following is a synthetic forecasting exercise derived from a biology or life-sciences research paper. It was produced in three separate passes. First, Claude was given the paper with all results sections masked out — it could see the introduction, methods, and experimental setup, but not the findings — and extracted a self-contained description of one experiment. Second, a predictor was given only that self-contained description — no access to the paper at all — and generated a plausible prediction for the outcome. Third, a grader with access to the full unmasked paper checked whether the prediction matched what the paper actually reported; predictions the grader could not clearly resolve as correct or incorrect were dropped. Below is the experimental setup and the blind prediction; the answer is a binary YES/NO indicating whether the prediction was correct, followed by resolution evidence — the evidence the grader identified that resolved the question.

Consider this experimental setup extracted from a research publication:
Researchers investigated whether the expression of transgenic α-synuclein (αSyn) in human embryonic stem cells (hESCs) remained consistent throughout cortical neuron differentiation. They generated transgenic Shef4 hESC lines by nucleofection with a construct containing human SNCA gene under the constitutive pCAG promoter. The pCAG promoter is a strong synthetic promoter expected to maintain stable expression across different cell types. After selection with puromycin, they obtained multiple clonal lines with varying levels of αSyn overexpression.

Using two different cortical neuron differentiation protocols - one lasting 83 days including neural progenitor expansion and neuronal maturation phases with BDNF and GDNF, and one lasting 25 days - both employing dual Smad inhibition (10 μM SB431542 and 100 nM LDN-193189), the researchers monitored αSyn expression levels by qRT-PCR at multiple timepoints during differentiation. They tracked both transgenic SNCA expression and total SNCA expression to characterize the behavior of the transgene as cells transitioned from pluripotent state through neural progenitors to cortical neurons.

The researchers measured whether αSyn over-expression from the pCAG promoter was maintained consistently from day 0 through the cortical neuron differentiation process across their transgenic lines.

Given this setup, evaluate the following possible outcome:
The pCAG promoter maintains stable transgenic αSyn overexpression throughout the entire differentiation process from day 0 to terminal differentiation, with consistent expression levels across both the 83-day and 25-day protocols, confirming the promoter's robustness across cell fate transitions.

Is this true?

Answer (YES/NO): NO